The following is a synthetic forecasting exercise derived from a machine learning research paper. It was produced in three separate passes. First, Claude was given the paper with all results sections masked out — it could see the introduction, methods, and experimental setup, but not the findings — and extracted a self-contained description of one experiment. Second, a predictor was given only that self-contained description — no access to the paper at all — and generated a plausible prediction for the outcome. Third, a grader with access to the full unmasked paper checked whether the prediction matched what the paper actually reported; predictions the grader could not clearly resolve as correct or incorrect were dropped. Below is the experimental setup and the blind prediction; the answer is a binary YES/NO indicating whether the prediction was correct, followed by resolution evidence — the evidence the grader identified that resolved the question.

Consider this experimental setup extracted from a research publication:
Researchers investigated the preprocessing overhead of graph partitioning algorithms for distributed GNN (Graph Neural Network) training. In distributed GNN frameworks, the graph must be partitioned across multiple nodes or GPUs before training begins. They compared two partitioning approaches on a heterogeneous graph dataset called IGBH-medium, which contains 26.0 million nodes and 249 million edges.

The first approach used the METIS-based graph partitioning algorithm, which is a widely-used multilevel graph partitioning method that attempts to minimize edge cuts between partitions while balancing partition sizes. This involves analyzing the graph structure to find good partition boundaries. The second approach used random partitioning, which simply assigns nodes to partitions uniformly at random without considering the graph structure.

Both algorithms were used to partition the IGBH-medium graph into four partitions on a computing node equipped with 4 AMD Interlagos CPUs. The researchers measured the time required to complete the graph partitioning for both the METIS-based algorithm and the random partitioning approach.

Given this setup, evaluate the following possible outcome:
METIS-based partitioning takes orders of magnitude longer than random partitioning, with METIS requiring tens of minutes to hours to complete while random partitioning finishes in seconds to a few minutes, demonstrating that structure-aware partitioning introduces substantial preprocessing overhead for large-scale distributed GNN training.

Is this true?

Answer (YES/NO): NO